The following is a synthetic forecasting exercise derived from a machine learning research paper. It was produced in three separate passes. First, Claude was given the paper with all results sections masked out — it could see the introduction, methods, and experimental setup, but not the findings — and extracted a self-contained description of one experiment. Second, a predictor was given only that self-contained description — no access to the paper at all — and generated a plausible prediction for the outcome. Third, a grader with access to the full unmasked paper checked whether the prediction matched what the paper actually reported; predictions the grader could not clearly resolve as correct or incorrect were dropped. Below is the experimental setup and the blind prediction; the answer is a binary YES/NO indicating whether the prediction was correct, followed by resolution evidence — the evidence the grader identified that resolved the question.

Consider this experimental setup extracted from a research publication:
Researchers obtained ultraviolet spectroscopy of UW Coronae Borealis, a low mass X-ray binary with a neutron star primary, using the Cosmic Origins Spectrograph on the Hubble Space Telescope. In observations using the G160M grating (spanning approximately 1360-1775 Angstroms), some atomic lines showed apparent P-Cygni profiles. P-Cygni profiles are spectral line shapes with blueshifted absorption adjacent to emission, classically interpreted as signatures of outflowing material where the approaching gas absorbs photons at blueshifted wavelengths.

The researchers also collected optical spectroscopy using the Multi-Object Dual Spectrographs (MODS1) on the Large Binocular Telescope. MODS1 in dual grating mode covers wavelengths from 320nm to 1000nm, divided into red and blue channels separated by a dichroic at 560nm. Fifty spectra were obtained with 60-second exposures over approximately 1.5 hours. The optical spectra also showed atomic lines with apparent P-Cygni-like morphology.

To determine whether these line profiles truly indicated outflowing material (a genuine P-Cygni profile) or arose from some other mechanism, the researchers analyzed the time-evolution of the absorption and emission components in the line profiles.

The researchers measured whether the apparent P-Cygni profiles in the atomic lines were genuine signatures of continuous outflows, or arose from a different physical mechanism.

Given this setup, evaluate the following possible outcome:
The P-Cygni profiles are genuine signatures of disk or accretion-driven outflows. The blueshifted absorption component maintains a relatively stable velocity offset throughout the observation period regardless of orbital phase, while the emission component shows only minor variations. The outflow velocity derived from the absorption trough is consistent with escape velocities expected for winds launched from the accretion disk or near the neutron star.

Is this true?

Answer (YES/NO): NO